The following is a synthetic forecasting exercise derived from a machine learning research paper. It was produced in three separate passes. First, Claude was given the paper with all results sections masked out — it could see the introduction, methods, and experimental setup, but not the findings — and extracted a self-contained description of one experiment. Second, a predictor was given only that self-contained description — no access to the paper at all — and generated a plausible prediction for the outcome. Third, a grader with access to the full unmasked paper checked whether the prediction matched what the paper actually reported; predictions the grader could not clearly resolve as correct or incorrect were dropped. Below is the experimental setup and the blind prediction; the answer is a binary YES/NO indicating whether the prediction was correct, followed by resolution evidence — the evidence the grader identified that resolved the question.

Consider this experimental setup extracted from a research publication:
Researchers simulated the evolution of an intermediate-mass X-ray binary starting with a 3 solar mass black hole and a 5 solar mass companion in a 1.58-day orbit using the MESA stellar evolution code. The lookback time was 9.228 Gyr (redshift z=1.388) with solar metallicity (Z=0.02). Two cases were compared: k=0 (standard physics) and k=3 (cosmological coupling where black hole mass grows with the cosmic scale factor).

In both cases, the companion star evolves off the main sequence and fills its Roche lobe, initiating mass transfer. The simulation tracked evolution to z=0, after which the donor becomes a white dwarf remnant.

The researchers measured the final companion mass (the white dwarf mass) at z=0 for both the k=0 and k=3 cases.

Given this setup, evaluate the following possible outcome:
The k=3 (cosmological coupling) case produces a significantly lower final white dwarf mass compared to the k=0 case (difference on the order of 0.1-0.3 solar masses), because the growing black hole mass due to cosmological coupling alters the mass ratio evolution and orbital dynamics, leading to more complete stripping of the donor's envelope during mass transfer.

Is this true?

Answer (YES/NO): NO